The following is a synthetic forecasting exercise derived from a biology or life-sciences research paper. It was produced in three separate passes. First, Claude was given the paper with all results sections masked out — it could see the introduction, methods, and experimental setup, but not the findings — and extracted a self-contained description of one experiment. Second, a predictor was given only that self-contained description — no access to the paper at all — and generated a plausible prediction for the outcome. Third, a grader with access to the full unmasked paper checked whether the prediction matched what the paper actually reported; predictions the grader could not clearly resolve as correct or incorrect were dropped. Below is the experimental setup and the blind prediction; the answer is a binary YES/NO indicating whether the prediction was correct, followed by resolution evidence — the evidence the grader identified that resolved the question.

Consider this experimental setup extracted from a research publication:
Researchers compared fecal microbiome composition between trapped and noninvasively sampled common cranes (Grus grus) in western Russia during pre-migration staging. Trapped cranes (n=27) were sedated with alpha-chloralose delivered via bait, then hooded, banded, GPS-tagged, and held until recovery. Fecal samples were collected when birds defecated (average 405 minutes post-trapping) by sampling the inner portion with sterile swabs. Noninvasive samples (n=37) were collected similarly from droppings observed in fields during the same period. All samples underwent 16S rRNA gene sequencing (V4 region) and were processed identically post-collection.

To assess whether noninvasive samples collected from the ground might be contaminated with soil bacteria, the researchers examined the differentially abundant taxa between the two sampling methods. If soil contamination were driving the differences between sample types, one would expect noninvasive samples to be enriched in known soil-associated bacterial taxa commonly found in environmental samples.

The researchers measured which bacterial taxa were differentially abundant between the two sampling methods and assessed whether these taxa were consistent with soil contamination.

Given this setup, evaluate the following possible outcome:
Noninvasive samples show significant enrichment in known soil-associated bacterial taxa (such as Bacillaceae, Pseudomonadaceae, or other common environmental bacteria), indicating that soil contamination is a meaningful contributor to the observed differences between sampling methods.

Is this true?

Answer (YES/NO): NO